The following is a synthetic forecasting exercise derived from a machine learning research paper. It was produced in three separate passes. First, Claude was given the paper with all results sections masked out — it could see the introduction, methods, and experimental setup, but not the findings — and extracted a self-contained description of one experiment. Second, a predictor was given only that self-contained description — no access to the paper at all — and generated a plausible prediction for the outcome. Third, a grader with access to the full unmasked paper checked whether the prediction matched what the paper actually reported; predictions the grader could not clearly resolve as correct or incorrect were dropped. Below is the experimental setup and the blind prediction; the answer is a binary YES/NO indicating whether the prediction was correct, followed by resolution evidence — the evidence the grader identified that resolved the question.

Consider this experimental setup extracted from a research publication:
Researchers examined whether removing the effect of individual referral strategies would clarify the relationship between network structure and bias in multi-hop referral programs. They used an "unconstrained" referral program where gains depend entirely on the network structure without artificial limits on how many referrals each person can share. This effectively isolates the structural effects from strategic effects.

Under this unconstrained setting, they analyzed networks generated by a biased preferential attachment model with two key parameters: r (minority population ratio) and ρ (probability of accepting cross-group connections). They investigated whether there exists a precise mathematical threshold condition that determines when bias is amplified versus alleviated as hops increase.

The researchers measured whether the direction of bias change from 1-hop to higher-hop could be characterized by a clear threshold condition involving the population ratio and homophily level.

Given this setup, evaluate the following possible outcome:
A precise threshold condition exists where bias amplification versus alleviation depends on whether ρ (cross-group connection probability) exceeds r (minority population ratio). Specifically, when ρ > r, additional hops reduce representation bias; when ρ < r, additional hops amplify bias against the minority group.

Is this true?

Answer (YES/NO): NO